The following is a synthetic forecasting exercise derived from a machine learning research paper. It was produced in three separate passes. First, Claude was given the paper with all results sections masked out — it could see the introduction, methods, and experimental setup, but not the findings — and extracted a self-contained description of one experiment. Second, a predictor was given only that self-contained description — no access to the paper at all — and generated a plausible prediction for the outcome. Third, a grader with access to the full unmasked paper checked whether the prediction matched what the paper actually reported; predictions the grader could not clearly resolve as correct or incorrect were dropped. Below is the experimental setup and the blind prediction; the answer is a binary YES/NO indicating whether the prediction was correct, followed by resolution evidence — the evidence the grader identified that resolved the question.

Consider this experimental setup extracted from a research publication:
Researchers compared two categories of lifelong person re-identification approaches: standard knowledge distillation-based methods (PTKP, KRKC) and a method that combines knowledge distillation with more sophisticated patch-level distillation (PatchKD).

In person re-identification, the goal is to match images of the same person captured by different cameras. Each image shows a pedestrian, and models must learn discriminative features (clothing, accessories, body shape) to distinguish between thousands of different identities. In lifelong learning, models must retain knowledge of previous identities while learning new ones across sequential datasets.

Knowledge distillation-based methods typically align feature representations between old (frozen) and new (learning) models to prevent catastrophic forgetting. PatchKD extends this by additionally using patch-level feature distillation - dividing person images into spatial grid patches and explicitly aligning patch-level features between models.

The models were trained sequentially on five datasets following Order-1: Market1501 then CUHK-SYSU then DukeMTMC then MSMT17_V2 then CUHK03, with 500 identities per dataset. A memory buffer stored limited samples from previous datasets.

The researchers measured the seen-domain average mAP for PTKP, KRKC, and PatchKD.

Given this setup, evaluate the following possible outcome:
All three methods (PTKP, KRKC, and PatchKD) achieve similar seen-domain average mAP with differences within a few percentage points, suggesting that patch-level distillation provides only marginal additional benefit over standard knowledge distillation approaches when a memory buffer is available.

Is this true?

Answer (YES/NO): NO